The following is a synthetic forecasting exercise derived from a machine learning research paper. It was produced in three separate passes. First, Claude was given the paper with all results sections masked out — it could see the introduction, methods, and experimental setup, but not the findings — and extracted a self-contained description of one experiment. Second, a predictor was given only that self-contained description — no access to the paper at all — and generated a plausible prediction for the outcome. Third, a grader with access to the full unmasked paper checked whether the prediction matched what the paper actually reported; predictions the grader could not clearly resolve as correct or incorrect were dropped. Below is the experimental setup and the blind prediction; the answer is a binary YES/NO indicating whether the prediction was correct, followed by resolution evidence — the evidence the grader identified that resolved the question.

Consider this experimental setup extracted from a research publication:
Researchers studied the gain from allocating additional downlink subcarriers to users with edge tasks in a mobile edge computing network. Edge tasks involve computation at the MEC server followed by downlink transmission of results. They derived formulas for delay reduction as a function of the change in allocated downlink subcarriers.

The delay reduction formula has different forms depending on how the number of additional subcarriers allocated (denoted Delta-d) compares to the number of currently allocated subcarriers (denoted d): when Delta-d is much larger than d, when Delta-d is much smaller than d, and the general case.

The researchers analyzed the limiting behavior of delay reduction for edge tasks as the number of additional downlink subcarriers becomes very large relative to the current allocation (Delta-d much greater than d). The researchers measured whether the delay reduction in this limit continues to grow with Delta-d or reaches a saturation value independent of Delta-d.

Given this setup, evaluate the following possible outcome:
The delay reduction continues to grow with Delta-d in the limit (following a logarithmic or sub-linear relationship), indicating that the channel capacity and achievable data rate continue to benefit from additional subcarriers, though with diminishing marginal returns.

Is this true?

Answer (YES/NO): NO